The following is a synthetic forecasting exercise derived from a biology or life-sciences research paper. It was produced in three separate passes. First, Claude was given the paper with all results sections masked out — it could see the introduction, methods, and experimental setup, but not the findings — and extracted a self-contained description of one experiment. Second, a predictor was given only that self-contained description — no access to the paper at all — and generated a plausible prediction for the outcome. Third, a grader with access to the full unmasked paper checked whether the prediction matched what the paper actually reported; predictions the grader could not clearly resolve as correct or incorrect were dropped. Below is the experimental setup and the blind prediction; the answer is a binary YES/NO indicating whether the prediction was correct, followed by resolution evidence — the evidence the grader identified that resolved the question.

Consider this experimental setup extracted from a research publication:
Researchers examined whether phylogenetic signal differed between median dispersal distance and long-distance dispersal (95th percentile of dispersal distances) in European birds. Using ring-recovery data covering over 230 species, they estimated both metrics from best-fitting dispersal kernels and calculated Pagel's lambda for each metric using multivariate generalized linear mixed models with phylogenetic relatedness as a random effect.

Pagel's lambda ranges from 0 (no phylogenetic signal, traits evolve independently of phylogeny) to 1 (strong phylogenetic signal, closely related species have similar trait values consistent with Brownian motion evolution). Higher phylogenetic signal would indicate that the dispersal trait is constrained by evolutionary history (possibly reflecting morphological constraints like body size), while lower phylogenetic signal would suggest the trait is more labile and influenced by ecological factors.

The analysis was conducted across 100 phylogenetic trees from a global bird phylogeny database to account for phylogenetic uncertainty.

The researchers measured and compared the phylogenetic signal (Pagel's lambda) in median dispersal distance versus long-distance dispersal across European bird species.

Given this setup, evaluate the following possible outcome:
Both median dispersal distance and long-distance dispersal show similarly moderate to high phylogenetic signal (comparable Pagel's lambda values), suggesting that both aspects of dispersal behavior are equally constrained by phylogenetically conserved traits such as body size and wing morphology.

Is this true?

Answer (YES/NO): NO